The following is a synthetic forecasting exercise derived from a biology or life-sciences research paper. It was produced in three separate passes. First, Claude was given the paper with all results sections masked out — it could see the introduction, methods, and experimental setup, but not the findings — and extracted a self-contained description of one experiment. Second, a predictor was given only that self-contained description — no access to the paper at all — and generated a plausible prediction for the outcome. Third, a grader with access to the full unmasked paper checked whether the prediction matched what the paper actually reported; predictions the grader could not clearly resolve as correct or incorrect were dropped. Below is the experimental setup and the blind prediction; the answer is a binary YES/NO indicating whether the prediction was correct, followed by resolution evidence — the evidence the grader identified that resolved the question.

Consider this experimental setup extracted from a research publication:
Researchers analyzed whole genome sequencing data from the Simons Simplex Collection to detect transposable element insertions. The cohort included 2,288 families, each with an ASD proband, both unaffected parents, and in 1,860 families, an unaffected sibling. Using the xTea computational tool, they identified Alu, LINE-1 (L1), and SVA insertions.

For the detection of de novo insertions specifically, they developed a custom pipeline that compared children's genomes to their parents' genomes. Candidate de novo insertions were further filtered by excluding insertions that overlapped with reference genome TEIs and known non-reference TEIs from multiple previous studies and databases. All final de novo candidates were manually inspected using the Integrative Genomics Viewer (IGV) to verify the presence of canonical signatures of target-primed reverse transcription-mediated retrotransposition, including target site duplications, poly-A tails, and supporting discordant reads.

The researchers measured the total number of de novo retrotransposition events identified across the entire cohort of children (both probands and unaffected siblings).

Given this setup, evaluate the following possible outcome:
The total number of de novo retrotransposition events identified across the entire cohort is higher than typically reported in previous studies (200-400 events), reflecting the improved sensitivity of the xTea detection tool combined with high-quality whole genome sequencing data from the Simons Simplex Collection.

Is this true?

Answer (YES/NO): NO